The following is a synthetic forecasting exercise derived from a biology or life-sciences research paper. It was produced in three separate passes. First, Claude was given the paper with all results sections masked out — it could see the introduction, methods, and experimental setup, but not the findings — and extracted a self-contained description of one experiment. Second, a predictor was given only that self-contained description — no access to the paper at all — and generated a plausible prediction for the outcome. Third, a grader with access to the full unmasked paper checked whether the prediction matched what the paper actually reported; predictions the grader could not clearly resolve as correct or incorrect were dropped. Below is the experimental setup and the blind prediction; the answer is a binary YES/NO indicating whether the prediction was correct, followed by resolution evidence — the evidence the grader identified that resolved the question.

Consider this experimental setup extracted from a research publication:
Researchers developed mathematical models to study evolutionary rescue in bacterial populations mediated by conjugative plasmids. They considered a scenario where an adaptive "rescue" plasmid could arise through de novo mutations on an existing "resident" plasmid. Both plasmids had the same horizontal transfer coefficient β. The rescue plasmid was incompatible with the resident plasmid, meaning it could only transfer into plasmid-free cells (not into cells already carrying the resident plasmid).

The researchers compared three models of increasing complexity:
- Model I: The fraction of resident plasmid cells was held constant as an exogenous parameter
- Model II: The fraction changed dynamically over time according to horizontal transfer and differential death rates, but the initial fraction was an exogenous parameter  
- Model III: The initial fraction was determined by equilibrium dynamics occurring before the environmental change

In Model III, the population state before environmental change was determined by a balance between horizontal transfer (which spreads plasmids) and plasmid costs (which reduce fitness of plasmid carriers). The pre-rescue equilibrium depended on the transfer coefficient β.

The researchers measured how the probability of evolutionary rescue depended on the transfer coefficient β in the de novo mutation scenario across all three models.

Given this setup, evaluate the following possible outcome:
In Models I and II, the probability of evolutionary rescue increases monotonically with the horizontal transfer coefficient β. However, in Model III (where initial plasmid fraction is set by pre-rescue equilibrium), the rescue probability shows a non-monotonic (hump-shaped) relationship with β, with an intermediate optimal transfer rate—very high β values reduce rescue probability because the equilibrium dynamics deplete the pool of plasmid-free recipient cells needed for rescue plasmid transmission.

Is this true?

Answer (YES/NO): NO